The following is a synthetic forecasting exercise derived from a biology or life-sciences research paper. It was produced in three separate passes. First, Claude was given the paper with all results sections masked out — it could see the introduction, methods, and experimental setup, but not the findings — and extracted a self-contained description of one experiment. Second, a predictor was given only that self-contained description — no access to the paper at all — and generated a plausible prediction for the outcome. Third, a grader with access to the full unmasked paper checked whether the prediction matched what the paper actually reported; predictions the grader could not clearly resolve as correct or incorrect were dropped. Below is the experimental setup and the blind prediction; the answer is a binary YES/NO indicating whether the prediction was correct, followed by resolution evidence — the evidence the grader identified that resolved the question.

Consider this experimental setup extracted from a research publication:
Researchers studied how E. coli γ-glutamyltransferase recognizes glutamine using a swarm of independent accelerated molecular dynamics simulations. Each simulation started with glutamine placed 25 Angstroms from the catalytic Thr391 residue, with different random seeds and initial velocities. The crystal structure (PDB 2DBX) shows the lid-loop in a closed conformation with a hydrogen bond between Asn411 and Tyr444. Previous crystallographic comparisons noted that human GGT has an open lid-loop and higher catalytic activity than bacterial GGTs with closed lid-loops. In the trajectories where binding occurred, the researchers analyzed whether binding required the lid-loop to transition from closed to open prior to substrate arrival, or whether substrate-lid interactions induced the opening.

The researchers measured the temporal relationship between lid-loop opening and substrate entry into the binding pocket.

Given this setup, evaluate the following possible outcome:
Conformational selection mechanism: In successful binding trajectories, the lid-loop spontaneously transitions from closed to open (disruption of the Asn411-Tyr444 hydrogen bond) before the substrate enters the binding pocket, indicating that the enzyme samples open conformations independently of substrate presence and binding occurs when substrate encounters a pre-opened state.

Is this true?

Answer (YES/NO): YES